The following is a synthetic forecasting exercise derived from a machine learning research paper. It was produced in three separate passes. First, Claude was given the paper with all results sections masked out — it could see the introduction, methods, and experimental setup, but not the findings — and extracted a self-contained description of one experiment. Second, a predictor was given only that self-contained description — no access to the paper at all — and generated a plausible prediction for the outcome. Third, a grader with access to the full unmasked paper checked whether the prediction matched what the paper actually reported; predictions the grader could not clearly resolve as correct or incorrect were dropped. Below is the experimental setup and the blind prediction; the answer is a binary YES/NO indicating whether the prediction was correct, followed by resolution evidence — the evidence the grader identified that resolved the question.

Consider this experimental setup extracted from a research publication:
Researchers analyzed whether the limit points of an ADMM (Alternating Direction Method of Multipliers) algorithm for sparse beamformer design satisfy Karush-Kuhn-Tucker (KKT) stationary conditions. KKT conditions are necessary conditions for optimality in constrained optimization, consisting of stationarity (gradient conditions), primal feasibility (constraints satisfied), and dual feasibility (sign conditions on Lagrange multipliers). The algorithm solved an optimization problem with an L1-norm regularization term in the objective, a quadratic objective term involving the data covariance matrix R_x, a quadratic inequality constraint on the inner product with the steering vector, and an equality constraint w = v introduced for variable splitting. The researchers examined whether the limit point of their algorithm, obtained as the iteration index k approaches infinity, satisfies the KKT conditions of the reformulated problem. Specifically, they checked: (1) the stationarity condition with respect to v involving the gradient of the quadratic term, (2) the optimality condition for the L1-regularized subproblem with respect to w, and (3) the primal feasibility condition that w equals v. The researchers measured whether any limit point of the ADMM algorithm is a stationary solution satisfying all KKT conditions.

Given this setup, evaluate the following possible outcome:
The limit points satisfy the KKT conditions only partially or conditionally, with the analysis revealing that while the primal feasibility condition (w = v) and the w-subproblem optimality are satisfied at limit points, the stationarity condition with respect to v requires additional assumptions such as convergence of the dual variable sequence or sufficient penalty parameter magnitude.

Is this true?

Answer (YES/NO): NO